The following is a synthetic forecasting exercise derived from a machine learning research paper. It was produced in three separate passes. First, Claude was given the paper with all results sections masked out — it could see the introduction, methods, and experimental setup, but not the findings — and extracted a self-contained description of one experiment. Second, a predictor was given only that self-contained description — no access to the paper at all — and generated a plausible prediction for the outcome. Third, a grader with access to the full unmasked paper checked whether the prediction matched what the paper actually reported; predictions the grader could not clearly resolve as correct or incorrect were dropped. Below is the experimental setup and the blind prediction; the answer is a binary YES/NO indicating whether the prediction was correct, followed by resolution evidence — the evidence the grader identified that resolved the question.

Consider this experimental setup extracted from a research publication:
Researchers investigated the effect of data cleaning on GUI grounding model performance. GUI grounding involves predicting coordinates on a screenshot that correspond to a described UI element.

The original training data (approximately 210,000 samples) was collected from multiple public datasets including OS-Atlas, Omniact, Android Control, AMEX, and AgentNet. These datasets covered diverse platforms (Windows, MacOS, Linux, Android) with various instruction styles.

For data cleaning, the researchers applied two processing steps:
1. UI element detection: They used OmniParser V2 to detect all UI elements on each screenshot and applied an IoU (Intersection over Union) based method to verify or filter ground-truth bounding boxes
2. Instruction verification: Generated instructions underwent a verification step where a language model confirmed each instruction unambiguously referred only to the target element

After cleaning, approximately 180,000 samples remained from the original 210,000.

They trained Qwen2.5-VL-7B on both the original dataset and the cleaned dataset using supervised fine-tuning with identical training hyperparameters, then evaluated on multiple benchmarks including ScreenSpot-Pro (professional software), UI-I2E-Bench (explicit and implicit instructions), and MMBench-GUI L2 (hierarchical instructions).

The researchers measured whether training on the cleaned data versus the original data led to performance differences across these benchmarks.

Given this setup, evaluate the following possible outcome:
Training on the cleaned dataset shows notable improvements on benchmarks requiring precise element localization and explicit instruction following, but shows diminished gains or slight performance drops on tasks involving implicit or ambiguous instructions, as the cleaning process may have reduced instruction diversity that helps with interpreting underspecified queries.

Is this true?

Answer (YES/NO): NO